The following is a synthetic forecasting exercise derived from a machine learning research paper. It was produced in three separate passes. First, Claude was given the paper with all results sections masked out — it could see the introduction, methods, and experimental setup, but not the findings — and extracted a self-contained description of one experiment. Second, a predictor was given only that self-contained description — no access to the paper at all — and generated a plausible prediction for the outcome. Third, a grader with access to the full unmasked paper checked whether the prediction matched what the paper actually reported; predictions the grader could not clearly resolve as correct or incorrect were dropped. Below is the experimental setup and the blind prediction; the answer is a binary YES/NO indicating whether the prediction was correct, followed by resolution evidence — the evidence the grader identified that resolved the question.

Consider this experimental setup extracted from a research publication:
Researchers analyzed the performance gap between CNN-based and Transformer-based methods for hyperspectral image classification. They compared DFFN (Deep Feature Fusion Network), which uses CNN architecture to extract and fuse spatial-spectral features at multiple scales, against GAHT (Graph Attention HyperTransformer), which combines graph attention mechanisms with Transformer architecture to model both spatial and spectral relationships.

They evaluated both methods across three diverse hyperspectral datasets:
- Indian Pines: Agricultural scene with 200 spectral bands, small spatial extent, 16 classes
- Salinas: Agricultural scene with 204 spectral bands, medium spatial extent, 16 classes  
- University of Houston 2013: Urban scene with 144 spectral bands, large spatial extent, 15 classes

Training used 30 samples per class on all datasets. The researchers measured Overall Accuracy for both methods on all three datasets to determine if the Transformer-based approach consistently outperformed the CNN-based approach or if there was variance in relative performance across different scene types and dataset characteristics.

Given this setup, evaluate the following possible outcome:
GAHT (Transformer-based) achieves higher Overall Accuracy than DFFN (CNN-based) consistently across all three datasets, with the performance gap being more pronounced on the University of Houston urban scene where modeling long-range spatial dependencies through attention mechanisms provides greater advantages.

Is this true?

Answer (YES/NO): NO